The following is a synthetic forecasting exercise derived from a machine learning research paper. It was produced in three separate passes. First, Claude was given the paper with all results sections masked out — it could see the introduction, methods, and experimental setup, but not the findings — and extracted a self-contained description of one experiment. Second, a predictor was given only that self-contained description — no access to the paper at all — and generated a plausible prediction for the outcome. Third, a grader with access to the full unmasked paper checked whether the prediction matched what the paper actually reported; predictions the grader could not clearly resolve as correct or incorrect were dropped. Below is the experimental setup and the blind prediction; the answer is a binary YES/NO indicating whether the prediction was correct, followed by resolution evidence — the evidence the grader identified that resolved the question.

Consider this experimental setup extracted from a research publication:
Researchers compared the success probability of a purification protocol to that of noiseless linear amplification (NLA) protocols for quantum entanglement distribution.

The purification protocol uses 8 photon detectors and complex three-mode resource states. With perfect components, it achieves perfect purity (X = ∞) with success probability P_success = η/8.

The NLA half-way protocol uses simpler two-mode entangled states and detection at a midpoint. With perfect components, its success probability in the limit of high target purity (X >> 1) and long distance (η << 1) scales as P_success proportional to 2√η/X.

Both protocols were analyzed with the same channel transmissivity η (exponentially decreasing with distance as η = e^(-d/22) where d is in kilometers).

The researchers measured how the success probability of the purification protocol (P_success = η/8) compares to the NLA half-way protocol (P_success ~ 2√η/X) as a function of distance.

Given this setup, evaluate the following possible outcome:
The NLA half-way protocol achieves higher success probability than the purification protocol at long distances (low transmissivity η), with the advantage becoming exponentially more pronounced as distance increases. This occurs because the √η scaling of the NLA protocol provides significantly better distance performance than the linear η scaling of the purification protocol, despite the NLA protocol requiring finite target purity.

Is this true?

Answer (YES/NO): YES